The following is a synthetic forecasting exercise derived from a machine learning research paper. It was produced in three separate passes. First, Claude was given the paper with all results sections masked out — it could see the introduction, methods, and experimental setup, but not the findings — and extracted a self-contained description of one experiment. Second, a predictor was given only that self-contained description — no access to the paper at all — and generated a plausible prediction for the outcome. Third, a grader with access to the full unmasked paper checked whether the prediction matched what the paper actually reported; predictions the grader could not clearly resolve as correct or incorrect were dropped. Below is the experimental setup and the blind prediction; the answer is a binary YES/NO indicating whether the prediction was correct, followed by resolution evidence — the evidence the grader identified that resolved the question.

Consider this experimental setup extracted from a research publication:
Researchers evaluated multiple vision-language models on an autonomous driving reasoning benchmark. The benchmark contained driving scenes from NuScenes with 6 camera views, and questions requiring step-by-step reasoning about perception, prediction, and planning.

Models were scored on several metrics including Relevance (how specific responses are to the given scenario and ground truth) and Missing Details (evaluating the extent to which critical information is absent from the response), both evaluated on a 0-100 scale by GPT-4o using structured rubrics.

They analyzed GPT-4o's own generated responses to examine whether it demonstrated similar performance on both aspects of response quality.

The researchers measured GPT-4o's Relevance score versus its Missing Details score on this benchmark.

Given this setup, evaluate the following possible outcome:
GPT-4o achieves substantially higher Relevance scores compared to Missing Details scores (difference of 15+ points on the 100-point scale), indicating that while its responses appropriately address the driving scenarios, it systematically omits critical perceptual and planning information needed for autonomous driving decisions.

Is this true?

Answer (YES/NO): NO